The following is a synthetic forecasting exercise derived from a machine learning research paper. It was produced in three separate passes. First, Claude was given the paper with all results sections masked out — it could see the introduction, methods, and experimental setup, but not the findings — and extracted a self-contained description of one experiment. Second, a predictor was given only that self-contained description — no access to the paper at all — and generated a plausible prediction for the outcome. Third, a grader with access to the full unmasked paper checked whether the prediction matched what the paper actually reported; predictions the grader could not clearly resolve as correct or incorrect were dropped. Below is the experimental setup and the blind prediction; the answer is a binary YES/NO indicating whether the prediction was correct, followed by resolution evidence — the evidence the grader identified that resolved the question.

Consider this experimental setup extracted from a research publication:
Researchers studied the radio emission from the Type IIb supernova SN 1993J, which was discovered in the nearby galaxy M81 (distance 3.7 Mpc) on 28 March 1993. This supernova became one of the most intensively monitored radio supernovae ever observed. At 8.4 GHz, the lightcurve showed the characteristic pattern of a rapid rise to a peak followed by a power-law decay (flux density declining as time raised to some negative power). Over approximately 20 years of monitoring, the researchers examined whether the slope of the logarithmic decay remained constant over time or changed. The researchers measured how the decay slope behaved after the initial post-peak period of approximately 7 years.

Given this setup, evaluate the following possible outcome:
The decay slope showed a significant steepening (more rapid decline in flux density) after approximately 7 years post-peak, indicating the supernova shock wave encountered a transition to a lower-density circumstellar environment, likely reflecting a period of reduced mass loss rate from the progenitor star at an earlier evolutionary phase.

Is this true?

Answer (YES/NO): YES